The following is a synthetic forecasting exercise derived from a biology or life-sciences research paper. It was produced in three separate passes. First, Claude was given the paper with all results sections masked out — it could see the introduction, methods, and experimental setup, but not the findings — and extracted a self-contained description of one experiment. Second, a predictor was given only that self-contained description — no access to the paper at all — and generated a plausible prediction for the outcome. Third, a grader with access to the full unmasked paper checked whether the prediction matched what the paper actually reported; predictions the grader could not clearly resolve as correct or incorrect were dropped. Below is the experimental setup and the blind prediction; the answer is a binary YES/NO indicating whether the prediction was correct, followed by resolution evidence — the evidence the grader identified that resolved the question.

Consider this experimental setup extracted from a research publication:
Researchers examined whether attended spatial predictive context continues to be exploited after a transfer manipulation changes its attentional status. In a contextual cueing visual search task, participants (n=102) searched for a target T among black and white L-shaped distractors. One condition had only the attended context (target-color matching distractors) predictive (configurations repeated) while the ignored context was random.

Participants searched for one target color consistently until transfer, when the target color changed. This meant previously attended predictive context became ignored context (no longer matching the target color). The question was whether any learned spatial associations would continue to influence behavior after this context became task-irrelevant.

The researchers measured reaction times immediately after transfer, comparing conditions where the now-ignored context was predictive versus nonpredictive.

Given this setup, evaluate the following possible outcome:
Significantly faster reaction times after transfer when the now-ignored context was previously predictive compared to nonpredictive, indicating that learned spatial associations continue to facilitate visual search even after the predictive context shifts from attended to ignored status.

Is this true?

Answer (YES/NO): NO